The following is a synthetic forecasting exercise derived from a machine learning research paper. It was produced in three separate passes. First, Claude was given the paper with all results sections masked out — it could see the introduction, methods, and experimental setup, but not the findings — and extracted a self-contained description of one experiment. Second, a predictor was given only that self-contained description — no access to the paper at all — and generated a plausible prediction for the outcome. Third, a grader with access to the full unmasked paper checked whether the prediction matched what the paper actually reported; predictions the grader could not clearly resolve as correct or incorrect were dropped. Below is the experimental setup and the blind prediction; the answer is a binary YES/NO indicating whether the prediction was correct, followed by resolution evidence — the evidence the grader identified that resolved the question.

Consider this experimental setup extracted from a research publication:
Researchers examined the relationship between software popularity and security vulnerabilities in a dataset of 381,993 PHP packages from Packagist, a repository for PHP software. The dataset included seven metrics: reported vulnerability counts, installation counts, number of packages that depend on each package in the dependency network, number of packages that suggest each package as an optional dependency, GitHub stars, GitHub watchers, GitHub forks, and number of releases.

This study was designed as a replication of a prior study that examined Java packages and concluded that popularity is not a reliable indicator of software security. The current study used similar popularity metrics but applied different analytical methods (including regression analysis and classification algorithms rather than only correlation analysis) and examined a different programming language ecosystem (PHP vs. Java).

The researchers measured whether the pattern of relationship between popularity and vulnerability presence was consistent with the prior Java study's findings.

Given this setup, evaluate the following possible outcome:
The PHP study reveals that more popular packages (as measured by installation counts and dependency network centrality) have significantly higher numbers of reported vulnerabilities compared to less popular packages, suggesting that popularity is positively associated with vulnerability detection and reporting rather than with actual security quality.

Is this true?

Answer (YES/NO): NO